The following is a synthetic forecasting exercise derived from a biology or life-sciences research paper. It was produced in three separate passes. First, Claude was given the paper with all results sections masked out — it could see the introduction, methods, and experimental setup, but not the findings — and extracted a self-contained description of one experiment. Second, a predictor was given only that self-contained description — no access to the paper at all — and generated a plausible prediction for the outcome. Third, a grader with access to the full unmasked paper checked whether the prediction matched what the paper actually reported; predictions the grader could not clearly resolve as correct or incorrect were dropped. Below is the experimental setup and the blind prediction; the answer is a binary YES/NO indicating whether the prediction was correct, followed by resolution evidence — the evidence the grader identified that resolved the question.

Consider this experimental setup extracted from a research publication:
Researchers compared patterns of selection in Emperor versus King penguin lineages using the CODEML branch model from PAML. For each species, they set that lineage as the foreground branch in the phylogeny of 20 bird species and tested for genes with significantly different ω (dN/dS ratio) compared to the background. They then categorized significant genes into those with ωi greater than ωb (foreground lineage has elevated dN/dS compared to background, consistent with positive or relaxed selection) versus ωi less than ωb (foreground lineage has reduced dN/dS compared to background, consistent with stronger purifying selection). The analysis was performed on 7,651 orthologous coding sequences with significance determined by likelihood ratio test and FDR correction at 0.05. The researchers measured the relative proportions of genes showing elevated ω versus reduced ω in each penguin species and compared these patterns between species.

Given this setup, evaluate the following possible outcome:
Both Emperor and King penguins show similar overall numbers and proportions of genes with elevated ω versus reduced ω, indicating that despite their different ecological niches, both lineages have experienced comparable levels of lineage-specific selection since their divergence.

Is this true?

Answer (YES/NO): NO